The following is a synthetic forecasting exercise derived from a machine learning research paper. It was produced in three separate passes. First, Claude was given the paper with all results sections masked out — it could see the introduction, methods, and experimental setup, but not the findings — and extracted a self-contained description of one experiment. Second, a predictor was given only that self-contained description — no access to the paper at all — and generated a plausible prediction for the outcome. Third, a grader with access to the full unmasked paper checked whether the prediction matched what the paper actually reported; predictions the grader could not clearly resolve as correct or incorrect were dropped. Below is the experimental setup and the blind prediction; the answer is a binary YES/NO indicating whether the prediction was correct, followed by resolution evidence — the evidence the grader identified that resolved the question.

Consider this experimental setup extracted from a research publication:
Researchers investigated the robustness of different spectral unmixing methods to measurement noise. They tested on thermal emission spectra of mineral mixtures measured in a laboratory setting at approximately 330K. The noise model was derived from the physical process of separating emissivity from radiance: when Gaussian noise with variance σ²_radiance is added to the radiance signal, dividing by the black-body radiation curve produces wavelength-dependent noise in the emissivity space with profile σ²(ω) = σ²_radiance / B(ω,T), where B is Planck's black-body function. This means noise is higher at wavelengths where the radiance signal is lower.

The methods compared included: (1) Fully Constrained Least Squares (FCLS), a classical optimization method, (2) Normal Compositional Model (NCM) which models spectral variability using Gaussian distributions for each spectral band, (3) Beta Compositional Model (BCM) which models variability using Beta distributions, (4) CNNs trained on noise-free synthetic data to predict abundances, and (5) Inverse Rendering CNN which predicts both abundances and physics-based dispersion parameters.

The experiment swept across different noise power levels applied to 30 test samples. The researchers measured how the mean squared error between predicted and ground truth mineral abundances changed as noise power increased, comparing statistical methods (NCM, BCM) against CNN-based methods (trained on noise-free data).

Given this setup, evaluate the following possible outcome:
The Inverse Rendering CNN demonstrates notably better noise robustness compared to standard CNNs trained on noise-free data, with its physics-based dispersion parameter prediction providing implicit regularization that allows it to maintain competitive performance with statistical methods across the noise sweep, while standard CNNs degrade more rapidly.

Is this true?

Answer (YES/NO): NO